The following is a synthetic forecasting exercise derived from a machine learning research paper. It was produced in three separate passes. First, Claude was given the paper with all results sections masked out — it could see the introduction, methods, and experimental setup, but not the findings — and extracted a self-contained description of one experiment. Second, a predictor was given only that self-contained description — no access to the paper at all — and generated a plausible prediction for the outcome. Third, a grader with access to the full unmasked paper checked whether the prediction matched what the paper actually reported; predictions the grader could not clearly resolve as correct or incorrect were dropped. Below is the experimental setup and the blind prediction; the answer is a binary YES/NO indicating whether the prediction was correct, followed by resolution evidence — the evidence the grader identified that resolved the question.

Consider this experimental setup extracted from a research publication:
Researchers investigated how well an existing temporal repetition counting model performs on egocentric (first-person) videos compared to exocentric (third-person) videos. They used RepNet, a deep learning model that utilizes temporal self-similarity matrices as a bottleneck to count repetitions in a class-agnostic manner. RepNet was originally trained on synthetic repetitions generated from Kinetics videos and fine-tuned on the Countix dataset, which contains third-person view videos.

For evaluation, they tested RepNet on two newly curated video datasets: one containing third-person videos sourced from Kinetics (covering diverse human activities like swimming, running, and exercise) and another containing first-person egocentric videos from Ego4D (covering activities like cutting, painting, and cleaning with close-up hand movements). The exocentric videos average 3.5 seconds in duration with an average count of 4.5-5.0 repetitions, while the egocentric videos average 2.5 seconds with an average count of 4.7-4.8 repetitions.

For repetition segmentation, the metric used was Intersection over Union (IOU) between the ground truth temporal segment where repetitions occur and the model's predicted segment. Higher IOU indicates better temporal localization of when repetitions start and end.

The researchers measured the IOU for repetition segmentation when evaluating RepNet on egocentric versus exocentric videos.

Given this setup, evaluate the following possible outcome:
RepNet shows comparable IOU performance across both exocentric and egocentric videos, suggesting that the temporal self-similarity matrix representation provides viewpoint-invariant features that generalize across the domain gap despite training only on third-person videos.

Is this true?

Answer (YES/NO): NO